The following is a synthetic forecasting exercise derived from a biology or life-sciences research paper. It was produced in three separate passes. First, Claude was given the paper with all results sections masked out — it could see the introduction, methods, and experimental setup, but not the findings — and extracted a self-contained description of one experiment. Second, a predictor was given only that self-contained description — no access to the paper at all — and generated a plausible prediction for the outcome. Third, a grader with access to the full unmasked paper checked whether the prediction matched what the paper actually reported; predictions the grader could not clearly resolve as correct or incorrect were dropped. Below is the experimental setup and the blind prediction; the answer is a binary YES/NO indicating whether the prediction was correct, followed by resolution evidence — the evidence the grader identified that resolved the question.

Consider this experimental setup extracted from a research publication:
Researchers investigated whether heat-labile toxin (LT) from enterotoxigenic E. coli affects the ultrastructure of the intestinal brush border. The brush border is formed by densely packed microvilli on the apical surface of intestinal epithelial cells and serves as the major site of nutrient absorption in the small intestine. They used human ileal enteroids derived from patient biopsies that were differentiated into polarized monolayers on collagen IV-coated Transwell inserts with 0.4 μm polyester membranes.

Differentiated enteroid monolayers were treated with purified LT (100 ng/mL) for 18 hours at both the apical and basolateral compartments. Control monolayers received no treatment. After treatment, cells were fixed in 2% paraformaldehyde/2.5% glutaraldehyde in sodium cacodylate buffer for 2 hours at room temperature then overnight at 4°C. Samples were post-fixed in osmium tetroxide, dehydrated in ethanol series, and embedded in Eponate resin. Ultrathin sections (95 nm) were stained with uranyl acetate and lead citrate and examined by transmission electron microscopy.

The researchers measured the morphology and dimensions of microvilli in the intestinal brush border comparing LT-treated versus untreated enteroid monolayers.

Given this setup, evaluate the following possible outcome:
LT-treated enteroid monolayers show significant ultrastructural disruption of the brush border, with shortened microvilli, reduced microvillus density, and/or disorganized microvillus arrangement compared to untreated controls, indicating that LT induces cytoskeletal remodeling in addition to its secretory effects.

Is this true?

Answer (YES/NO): YES